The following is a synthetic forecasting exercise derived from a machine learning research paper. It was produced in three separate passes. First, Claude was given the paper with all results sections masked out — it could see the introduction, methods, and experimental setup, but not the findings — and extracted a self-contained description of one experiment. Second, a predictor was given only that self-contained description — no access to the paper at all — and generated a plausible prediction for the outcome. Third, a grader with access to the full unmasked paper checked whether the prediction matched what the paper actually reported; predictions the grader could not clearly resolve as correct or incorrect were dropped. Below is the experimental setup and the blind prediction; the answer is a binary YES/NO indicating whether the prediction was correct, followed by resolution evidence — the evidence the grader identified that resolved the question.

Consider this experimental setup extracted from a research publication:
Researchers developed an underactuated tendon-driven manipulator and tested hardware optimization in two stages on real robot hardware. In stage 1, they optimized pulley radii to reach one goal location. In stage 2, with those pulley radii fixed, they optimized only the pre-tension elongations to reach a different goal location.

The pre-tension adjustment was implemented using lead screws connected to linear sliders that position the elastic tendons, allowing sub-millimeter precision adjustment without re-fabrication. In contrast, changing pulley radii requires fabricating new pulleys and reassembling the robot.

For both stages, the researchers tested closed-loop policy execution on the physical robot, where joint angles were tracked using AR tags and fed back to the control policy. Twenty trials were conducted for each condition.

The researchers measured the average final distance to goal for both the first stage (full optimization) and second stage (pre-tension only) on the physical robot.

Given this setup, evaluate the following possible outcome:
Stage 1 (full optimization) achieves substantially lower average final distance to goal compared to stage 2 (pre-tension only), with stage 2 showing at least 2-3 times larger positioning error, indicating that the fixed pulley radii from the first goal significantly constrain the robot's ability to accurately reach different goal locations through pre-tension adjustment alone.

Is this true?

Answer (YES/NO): YES